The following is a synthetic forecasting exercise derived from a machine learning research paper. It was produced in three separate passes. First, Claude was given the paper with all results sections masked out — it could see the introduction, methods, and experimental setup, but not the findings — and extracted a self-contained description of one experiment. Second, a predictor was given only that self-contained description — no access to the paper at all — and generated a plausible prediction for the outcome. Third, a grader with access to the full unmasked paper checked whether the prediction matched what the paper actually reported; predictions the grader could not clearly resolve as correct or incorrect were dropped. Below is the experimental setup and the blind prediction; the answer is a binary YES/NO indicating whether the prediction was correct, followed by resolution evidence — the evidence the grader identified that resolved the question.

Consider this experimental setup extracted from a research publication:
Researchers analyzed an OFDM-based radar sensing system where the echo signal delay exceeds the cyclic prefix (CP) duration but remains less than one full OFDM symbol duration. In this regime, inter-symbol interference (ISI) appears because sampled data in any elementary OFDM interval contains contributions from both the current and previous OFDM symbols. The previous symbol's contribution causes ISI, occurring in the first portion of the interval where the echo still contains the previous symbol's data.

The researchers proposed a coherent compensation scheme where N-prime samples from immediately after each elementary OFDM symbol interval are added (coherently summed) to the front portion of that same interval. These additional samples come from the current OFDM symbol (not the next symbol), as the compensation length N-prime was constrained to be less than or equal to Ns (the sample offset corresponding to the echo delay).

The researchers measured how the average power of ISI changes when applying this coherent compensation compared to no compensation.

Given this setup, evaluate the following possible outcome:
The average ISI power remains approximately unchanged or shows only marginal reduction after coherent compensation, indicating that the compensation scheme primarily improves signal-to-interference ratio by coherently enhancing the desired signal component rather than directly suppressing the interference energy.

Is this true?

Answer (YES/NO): YES